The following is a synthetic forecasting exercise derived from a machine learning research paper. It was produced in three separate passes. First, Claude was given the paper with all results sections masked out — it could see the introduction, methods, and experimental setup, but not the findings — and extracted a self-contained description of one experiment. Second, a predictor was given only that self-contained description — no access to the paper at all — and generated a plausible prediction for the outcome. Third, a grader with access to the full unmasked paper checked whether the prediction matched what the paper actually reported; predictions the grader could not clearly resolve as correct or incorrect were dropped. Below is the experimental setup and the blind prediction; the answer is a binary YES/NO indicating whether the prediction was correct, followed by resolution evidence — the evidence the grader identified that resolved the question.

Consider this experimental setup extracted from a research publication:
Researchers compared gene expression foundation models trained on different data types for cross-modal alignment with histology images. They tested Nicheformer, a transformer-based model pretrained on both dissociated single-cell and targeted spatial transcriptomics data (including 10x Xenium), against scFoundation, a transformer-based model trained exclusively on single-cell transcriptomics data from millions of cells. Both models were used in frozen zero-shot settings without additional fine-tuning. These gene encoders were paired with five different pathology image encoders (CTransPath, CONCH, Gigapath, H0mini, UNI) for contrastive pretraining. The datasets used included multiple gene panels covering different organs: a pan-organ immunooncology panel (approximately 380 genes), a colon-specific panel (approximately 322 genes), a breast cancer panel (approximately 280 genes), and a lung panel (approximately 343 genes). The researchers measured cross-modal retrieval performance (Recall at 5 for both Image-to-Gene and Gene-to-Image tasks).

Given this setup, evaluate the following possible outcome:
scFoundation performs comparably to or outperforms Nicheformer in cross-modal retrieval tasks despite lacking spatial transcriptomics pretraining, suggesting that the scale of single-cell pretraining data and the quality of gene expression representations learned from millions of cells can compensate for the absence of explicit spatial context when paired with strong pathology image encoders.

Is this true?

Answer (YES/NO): NO